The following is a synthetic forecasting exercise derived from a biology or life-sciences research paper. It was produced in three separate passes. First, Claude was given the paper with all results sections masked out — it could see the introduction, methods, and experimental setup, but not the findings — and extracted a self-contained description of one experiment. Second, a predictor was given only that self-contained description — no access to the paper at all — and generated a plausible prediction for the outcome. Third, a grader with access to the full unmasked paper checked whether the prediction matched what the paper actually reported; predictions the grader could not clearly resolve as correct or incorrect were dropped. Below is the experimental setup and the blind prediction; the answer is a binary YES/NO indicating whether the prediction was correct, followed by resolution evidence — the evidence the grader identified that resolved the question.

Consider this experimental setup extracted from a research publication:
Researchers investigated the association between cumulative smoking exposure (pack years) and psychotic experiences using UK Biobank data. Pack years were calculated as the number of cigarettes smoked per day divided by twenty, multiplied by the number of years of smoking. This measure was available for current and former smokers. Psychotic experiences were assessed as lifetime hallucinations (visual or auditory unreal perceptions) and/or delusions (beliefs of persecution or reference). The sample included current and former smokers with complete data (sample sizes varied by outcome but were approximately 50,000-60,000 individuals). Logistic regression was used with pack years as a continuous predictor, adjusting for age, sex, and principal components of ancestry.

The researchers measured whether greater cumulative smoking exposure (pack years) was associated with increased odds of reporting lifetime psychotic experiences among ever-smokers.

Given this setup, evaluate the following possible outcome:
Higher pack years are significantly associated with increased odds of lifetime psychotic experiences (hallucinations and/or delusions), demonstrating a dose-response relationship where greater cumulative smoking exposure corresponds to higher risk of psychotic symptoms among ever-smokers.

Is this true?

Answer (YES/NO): YES